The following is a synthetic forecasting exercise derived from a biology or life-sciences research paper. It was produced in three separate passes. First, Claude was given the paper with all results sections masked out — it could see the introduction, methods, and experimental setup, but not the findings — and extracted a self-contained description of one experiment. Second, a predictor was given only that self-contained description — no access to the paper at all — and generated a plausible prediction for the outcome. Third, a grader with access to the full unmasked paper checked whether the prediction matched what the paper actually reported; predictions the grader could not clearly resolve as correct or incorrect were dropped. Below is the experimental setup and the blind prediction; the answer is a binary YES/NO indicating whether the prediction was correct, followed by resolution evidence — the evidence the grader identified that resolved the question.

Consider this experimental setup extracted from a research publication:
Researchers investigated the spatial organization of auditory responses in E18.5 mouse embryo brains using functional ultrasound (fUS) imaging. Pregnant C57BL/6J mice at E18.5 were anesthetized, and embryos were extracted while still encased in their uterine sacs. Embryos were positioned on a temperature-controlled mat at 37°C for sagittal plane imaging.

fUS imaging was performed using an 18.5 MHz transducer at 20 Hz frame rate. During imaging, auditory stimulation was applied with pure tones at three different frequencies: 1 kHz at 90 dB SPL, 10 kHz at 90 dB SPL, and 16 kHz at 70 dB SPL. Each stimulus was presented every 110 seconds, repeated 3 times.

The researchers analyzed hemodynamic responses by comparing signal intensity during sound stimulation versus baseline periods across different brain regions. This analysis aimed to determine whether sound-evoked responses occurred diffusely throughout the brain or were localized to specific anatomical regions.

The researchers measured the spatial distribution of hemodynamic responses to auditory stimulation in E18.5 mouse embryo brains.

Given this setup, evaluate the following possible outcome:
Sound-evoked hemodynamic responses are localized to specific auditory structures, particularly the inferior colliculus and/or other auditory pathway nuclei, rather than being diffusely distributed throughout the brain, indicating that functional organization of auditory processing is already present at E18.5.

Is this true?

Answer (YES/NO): YES